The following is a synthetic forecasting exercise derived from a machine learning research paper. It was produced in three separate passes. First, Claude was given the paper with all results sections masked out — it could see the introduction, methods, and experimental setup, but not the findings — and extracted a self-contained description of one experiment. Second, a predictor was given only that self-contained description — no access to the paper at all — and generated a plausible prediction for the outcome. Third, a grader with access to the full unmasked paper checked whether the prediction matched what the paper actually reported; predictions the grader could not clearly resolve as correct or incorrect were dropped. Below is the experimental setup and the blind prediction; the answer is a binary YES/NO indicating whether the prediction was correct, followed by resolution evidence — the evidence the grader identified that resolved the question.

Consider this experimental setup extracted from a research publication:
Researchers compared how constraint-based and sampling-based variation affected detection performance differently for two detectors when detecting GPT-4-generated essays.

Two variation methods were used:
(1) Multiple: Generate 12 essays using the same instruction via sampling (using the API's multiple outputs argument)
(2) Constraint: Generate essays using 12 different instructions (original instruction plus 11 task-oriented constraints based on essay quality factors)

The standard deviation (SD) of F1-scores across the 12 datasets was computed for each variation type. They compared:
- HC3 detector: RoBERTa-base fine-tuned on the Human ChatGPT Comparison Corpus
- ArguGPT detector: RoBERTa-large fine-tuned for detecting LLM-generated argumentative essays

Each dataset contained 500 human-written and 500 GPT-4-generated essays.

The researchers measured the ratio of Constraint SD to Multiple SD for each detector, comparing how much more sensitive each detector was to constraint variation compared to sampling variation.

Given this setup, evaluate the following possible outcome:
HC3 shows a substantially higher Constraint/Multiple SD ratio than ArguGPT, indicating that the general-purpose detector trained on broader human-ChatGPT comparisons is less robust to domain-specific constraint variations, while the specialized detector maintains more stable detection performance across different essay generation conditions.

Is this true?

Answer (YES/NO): NO